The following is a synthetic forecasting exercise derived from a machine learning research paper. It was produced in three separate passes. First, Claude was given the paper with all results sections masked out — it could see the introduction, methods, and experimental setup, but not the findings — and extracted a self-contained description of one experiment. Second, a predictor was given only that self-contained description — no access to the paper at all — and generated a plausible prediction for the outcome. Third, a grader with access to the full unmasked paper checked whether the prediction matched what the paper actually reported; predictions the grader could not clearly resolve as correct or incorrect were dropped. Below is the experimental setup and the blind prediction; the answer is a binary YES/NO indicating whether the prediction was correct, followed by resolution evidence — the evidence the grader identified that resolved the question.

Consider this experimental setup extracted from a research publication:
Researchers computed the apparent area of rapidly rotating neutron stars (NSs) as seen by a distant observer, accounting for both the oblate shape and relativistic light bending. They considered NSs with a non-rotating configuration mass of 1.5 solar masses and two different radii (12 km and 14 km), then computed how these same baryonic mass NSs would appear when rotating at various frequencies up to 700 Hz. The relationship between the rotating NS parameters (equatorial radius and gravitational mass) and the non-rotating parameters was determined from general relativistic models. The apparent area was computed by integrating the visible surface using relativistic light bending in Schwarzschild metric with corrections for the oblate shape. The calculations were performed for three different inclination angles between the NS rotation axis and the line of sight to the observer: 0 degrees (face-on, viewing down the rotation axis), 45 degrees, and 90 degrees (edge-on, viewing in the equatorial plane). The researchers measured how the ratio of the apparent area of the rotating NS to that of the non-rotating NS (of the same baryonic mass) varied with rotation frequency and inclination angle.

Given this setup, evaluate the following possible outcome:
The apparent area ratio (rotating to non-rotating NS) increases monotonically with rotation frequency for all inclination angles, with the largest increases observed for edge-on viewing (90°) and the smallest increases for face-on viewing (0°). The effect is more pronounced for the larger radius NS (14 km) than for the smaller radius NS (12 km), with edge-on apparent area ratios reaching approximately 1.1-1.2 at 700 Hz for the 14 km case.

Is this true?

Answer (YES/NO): NO